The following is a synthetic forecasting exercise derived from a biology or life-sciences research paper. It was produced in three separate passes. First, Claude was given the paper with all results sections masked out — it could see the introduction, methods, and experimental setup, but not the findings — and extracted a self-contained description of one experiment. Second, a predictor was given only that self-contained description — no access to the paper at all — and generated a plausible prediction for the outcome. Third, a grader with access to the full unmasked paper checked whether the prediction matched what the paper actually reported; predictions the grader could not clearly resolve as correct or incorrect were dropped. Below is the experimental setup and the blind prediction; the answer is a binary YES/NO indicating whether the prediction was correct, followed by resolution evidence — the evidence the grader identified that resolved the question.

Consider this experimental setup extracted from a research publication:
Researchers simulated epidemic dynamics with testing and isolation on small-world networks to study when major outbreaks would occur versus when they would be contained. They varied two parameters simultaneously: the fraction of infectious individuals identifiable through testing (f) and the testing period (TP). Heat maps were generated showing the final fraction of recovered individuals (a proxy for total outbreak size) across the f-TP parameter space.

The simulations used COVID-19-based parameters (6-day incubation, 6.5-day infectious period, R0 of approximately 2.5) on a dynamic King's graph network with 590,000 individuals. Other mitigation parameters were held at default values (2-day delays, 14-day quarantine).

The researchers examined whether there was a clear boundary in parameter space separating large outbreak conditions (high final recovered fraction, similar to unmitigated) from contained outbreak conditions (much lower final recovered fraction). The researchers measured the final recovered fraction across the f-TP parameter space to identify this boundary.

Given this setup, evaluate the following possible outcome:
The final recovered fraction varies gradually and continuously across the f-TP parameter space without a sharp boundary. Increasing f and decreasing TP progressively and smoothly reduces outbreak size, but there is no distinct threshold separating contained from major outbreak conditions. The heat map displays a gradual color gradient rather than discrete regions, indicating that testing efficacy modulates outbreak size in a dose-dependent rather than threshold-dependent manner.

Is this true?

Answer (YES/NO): NO